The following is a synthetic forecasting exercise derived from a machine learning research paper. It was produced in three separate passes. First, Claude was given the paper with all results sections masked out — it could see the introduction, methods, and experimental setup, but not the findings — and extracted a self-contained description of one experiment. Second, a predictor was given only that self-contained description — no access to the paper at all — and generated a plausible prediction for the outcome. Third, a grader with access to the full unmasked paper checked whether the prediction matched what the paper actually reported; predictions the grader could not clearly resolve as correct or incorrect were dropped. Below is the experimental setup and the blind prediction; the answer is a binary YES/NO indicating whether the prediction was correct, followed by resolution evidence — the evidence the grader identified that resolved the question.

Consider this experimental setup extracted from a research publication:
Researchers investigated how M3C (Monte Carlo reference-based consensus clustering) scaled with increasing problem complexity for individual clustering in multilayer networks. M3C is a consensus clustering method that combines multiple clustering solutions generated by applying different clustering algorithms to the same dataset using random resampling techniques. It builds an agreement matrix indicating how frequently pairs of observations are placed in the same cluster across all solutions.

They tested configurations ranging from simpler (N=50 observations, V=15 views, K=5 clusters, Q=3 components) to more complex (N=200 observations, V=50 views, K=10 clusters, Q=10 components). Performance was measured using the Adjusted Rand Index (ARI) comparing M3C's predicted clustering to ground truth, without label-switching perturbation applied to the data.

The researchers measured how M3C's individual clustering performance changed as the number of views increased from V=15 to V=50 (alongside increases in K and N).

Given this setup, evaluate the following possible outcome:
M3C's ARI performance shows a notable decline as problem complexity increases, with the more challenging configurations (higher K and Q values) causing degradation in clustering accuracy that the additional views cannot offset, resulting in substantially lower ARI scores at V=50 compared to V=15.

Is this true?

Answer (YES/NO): NO